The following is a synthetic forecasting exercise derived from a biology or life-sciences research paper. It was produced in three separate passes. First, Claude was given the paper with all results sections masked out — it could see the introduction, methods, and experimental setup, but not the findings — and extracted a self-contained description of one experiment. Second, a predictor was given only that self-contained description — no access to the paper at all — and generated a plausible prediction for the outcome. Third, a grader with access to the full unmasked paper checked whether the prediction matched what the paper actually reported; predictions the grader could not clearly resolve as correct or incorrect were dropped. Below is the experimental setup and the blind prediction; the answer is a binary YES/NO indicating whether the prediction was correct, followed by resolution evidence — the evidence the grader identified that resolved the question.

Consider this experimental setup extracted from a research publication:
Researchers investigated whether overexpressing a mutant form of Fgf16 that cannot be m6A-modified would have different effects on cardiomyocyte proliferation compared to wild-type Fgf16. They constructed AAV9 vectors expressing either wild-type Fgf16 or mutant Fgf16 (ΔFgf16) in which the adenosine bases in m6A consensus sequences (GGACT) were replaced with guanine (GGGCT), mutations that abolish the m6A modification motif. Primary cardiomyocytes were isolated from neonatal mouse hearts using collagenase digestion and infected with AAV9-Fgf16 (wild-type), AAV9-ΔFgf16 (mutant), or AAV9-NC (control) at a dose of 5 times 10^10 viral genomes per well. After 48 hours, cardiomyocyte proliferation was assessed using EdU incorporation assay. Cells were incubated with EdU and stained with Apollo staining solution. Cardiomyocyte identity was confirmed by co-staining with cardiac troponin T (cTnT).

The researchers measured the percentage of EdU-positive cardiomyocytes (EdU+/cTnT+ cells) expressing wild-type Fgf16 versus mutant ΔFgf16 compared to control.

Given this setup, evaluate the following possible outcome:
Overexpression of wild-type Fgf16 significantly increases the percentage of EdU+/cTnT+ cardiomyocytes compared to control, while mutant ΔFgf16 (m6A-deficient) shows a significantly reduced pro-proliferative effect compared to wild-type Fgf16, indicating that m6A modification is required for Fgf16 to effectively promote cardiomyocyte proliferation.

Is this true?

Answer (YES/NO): NO